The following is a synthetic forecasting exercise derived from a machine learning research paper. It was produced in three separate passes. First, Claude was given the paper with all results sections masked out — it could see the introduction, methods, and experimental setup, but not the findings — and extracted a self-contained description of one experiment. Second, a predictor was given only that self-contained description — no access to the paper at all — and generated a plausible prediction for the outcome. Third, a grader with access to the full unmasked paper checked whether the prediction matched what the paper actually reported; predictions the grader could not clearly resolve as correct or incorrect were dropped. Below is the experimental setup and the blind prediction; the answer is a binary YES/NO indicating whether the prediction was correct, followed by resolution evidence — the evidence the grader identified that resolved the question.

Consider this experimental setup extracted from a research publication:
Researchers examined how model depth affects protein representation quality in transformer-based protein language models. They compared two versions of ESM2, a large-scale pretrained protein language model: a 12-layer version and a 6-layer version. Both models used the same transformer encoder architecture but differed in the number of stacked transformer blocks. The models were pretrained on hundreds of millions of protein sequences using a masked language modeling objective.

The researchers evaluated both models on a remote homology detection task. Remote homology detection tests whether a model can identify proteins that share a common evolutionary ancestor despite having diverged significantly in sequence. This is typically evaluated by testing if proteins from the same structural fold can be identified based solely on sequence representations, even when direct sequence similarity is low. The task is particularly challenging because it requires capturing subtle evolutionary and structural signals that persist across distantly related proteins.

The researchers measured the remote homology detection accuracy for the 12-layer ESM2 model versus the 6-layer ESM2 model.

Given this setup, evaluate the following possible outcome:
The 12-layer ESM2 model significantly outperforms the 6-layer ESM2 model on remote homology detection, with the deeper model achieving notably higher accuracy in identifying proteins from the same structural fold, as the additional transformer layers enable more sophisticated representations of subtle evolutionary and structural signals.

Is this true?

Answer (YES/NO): YES